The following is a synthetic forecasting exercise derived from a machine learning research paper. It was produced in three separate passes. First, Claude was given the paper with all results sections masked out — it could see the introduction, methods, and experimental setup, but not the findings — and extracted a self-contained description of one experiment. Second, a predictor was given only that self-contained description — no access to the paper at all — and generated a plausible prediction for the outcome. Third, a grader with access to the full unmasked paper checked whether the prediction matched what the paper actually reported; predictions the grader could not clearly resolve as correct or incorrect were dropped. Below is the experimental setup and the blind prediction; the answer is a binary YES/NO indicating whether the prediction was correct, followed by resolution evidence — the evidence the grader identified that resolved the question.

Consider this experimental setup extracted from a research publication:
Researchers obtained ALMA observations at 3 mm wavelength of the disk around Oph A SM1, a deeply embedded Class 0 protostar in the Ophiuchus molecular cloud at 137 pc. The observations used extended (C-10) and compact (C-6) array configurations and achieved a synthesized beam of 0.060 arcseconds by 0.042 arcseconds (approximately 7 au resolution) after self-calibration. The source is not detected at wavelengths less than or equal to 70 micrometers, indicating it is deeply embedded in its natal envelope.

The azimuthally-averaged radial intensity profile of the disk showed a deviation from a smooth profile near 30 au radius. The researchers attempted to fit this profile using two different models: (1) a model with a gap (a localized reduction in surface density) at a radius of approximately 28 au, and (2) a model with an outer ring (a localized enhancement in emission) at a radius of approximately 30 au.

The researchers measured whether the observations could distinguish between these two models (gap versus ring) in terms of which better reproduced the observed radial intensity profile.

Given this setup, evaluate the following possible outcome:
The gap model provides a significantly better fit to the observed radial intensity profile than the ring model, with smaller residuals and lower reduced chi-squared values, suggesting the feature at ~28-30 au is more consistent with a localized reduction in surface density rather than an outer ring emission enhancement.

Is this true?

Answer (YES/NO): NO